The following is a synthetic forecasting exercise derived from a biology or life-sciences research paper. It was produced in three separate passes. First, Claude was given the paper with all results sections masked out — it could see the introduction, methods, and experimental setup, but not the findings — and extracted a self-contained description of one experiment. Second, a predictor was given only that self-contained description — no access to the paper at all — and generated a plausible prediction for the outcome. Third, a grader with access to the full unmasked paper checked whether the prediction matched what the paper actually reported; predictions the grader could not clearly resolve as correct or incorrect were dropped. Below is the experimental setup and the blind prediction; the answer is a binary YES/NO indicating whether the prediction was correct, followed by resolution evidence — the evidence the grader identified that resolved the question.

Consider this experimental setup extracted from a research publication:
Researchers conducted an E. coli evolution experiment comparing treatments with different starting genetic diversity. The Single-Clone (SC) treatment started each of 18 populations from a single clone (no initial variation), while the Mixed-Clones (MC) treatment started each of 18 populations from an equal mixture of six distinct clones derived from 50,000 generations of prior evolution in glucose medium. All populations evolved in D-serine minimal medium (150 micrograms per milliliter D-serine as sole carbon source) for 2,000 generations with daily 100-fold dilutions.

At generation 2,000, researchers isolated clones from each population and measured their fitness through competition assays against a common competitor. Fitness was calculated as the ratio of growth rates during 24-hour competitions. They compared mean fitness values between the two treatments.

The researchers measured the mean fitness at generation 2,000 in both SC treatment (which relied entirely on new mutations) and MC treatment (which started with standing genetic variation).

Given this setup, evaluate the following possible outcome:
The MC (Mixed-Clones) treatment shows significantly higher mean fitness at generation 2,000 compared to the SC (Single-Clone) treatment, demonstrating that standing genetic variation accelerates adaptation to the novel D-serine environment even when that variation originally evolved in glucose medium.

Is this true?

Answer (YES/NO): NO